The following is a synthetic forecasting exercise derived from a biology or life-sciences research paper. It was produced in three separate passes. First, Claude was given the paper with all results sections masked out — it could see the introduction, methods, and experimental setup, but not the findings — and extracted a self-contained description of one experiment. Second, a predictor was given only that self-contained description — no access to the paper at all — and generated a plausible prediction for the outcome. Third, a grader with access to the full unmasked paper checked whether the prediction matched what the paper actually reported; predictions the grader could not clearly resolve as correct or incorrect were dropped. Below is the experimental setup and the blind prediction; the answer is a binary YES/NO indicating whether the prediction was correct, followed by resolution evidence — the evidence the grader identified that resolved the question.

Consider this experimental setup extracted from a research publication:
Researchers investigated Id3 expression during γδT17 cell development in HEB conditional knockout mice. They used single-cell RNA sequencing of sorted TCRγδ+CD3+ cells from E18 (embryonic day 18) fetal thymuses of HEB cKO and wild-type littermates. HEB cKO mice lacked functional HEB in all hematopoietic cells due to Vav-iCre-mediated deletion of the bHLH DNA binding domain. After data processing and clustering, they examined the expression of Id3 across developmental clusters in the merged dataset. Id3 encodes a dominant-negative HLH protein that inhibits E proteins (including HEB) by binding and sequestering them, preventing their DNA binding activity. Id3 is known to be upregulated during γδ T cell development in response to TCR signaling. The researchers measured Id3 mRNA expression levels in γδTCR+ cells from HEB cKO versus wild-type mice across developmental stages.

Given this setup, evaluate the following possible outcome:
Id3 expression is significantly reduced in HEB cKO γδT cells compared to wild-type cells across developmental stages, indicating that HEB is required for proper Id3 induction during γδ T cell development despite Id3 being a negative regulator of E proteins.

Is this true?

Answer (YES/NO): NO